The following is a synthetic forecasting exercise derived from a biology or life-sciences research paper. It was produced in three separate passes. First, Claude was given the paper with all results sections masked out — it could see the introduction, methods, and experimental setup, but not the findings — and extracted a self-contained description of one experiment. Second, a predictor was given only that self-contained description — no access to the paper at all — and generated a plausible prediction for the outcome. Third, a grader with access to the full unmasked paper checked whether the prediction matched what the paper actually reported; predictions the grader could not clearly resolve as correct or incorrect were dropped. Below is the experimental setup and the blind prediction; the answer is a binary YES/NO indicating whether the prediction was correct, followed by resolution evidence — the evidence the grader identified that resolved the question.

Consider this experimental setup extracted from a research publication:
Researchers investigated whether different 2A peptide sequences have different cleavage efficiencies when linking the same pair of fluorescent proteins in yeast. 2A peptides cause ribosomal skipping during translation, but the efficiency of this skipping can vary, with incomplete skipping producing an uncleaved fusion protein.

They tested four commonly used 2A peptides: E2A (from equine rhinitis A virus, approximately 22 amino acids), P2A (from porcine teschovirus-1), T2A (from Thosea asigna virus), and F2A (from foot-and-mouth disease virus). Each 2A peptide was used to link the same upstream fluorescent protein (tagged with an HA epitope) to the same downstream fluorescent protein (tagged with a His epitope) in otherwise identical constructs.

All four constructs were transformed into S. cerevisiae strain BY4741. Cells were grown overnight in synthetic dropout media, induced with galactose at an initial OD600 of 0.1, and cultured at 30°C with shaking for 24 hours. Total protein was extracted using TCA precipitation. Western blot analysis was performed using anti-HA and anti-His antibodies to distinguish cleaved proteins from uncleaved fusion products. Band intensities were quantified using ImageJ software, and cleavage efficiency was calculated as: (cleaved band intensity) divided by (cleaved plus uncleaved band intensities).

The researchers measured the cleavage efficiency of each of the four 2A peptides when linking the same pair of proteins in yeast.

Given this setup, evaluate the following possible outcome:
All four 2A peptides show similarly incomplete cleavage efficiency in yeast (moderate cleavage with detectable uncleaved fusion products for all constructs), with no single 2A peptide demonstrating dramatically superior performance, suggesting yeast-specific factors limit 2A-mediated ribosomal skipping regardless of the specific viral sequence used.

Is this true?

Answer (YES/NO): NO